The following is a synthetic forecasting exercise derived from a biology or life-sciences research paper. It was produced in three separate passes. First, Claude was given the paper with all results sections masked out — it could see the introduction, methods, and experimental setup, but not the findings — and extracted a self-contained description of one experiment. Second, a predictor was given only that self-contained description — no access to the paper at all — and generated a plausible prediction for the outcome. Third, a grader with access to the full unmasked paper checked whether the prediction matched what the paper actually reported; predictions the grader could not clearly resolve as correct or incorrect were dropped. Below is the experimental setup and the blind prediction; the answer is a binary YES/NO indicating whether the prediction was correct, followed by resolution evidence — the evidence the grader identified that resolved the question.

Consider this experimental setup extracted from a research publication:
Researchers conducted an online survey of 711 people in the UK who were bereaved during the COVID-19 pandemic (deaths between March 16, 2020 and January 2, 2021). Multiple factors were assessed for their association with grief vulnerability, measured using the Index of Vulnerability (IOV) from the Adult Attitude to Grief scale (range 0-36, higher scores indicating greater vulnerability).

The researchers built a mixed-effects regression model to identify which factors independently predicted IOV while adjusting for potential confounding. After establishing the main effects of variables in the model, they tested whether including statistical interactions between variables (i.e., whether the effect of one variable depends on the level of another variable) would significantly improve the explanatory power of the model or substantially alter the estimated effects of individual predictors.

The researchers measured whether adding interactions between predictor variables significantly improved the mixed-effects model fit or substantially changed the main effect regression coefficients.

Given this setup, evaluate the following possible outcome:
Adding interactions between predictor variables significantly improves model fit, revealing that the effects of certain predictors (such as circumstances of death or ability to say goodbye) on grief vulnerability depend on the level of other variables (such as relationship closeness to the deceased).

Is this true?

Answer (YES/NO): NO